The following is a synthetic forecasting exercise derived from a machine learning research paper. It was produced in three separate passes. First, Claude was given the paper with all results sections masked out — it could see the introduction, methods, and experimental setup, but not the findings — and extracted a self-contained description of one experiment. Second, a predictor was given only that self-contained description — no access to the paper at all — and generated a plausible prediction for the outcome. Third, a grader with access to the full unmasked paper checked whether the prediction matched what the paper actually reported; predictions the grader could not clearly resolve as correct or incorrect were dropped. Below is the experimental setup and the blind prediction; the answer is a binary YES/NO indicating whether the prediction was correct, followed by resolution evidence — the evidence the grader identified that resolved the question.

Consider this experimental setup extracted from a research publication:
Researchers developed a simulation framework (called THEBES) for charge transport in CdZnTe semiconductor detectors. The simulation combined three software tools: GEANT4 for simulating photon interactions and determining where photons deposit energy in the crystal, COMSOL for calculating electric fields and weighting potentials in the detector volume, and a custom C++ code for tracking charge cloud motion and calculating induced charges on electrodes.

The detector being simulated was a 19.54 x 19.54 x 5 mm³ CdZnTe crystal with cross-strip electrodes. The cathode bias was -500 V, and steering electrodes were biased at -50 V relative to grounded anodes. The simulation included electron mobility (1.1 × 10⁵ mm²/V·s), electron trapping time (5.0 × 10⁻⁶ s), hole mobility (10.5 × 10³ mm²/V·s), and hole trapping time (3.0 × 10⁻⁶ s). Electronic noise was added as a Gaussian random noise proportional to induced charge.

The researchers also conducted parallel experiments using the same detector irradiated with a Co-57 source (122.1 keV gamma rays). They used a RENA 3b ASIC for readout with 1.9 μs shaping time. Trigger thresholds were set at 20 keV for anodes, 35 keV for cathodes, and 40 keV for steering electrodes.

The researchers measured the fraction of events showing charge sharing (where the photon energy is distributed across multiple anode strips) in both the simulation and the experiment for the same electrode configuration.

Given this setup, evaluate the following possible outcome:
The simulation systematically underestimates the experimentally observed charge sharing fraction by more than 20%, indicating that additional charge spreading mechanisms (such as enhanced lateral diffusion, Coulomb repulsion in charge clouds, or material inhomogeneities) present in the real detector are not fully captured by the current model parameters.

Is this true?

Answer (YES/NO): NO